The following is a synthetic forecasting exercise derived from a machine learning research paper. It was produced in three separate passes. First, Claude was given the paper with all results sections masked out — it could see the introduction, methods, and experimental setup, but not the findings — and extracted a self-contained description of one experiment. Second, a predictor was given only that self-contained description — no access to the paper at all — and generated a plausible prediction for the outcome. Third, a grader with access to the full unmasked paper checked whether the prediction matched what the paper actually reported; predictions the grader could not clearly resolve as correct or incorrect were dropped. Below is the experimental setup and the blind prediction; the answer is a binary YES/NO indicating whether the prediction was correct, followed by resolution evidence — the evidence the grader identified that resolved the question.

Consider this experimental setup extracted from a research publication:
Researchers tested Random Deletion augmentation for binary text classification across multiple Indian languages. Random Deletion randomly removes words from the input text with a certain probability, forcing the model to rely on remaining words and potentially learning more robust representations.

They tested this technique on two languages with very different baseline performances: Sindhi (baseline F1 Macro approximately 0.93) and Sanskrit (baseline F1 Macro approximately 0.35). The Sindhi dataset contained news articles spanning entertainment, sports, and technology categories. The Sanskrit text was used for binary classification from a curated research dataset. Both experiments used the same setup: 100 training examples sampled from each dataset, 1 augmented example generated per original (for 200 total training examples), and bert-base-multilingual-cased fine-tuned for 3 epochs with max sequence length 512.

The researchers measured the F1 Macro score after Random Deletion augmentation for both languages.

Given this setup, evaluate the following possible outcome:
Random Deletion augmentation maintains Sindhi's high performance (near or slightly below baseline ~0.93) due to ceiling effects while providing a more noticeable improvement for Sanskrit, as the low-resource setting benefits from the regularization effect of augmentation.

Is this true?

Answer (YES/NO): NO